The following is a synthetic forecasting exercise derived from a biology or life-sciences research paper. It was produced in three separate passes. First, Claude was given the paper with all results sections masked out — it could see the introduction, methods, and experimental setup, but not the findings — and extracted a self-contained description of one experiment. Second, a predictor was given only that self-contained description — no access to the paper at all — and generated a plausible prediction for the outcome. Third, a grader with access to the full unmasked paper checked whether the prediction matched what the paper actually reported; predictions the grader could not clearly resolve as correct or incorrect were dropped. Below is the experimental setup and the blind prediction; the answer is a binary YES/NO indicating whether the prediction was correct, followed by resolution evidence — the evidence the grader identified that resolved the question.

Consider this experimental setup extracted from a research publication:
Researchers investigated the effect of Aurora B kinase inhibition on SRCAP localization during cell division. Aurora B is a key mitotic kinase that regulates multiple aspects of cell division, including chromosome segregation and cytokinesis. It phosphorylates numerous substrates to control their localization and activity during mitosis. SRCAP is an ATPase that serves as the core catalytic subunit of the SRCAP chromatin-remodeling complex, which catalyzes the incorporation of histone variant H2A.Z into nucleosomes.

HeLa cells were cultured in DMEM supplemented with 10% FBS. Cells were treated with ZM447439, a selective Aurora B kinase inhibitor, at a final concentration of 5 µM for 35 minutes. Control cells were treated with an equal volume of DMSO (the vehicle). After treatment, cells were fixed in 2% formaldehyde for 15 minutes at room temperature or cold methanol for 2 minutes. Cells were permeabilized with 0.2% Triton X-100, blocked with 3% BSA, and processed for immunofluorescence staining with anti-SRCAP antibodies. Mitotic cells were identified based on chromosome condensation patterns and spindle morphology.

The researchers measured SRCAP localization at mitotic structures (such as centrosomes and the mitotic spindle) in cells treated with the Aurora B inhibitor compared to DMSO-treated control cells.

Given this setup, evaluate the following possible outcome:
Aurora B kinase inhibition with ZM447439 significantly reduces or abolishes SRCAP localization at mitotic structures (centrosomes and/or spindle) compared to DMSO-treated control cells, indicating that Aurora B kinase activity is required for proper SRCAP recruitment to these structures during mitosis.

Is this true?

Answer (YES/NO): NO